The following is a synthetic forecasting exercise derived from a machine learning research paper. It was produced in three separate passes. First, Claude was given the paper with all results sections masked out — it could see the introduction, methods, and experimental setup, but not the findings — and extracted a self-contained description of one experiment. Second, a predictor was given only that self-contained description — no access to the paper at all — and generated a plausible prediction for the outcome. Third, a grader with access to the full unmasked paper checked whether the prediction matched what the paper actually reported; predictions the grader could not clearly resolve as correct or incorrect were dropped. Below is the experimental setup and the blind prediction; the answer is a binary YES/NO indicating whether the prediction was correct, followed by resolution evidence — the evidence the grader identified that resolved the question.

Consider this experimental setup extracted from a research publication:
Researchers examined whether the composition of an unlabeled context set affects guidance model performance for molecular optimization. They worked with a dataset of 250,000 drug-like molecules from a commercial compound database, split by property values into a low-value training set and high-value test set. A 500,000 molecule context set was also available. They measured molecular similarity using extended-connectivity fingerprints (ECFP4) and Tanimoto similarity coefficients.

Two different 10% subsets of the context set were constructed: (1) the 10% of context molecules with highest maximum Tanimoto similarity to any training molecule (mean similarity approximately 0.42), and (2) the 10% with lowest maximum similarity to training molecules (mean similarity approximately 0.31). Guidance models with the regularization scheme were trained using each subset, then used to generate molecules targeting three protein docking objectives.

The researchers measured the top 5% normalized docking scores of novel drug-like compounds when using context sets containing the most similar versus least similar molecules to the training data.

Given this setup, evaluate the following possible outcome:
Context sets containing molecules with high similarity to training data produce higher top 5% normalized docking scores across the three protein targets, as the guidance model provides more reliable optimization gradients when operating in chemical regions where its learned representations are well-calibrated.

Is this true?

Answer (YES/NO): YES